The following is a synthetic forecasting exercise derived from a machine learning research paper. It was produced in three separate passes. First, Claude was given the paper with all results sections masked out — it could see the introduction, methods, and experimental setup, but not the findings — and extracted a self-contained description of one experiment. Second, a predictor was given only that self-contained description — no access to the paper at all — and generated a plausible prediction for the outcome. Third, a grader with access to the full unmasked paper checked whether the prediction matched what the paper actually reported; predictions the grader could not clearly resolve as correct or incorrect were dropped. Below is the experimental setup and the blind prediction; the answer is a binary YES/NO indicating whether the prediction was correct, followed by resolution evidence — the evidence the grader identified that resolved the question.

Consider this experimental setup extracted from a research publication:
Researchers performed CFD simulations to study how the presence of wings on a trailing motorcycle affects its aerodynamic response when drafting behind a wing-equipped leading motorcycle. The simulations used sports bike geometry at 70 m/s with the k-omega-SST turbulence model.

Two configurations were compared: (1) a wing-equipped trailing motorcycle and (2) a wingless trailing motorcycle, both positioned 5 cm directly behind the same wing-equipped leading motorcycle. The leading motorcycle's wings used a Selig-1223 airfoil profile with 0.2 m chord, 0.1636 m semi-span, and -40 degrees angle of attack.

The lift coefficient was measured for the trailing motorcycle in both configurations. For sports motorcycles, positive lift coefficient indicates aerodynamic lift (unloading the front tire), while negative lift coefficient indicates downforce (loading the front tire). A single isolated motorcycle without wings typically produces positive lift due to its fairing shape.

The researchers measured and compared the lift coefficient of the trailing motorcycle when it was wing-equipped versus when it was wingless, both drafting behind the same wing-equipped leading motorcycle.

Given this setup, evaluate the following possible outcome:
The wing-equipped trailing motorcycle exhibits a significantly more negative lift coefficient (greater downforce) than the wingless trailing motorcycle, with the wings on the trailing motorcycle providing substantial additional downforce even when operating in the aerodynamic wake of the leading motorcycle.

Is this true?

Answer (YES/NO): NO